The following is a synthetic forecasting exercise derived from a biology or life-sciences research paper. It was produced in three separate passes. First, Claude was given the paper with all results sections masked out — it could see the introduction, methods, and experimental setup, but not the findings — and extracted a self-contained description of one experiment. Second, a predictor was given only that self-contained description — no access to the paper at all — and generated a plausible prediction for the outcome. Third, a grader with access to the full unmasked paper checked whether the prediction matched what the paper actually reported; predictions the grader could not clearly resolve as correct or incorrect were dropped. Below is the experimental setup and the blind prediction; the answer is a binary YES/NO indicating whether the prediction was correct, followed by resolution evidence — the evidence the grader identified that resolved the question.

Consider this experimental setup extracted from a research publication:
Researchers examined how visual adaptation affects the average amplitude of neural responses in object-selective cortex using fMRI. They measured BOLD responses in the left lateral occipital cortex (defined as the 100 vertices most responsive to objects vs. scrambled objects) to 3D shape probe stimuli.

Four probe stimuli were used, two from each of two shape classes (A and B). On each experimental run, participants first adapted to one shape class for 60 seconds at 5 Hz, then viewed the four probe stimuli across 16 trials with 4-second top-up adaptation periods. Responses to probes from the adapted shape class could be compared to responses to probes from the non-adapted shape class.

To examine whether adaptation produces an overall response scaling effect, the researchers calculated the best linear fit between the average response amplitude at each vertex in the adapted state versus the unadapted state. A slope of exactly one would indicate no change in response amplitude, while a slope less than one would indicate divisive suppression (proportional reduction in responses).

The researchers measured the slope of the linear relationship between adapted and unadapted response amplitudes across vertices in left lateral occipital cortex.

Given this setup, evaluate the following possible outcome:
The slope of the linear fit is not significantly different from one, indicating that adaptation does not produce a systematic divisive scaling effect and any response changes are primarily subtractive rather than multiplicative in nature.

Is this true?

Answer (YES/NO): NO